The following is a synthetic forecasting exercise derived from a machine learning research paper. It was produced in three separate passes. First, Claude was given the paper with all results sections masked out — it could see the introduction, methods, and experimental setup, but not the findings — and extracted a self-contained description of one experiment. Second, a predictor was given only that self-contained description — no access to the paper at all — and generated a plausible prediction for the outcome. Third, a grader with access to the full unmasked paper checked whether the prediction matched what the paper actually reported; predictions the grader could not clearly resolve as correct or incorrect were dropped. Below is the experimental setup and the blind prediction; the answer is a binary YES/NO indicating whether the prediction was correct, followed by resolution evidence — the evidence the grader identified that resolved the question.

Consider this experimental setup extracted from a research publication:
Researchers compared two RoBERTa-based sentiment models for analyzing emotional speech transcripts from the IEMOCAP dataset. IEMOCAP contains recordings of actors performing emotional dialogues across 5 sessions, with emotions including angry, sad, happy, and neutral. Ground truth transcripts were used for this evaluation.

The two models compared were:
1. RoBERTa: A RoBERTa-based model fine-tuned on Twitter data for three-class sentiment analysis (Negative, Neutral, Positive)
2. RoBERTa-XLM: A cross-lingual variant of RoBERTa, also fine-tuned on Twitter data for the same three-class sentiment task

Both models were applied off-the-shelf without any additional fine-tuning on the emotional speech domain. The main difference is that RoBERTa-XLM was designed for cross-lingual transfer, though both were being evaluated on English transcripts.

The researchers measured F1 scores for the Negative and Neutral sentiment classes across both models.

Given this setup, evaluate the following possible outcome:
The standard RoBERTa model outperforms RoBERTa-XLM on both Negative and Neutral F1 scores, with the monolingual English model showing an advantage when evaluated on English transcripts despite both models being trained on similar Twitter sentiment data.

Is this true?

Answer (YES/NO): NO